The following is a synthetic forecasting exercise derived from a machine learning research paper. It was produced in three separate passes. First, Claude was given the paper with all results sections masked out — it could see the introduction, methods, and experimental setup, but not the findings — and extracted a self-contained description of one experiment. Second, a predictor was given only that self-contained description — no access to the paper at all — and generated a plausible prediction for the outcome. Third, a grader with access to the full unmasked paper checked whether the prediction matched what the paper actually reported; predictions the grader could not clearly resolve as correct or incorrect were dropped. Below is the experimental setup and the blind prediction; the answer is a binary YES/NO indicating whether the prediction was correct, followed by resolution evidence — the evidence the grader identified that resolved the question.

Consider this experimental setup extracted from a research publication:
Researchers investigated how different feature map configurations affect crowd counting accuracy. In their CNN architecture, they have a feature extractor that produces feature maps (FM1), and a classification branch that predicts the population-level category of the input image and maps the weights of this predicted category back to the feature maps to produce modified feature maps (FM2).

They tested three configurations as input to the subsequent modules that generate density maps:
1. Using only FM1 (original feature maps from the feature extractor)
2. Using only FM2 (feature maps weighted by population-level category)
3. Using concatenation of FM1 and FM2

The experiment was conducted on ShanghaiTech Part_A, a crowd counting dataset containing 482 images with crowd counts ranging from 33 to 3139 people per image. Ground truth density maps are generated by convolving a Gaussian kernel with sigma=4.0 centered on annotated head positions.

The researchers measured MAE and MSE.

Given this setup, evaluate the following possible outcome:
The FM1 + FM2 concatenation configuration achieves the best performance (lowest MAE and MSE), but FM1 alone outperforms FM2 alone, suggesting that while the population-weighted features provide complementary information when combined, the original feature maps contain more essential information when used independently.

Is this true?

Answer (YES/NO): NO